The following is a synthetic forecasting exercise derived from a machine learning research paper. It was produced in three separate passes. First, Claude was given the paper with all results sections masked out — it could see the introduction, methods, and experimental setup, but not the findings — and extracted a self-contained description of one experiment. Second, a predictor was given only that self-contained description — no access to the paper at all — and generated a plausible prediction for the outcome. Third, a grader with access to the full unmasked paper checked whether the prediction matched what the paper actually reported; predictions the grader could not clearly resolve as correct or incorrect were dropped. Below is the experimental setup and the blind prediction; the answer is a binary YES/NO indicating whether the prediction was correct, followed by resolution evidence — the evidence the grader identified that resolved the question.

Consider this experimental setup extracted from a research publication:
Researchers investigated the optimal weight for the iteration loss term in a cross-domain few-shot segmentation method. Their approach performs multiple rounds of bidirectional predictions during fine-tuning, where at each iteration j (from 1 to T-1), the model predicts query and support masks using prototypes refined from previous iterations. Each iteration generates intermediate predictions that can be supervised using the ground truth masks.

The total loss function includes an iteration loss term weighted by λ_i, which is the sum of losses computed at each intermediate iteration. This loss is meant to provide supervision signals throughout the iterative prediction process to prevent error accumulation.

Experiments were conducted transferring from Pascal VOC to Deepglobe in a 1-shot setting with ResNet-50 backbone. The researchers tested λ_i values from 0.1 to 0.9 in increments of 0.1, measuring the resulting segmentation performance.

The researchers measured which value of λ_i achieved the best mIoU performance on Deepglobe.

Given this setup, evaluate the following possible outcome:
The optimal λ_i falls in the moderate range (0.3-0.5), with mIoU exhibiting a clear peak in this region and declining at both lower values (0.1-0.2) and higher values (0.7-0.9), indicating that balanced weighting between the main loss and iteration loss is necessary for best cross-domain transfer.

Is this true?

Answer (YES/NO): NO